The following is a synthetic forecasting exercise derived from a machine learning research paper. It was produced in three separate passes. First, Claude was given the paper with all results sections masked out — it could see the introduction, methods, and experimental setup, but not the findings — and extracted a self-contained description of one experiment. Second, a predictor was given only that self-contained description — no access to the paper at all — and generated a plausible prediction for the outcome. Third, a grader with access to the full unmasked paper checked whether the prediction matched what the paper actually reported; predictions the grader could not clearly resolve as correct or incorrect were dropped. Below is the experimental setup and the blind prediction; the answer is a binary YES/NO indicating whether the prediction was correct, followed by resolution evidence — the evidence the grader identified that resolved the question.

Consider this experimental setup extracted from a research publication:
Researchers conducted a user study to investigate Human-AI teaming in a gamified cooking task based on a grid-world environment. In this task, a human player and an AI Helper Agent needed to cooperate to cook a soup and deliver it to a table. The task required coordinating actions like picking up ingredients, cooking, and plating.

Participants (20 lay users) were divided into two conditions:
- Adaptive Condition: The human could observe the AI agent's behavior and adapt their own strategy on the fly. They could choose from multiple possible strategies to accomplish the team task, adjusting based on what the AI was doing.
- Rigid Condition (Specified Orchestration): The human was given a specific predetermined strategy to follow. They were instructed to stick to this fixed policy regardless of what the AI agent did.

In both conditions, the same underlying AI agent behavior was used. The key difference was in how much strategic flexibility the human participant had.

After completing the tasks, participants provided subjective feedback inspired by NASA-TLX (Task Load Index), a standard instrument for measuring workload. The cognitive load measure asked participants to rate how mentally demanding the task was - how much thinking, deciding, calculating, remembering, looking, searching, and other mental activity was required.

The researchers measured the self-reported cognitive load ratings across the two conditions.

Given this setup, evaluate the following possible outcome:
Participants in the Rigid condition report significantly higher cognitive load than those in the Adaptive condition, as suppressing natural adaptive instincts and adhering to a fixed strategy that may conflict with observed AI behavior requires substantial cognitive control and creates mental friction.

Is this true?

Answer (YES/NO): NO